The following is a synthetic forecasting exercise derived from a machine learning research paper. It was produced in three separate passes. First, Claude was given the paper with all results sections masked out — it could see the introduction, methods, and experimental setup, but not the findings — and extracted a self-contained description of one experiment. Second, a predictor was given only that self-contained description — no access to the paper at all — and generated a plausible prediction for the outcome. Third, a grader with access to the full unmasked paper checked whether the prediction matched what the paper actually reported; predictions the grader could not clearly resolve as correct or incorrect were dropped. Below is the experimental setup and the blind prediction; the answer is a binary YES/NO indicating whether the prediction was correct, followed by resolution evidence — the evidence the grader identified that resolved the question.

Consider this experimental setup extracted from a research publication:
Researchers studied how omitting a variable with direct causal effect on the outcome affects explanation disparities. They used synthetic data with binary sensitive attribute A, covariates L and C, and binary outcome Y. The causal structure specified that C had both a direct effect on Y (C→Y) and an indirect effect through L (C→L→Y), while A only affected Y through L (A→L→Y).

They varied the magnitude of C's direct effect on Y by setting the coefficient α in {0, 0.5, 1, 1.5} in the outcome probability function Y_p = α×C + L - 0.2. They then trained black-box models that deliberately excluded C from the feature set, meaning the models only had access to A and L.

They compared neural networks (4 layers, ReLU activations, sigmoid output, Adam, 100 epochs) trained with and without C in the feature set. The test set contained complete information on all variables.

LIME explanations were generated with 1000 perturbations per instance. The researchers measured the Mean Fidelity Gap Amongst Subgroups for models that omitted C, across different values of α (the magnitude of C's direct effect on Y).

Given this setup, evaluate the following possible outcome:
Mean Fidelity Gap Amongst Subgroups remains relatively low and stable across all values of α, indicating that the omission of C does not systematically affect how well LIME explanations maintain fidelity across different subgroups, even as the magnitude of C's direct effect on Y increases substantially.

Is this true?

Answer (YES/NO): NO